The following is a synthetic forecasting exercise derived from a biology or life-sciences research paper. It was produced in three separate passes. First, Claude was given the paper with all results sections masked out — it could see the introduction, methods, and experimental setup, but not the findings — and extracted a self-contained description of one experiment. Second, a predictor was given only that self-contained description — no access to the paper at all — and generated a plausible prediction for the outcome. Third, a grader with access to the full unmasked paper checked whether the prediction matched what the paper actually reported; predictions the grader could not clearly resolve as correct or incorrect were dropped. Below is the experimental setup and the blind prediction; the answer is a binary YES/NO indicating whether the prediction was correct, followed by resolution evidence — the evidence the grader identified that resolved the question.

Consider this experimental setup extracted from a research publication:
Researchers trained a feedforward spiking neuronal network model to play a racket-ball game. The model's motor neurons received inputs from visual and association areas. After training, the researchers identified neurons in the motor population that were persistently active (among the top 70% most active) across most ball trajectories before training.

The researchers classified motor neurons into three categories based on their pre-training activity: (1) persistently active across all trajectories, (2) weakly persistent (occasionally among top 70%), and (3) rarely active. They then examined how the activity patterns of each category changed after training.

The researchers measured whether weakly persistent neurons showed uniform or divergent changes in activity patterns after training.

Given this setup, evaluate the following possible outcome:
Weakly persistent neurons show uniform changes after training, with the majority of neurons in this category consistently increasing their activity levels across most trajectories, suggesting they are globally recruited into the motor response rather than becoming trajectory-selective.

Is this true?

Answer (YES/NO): NO